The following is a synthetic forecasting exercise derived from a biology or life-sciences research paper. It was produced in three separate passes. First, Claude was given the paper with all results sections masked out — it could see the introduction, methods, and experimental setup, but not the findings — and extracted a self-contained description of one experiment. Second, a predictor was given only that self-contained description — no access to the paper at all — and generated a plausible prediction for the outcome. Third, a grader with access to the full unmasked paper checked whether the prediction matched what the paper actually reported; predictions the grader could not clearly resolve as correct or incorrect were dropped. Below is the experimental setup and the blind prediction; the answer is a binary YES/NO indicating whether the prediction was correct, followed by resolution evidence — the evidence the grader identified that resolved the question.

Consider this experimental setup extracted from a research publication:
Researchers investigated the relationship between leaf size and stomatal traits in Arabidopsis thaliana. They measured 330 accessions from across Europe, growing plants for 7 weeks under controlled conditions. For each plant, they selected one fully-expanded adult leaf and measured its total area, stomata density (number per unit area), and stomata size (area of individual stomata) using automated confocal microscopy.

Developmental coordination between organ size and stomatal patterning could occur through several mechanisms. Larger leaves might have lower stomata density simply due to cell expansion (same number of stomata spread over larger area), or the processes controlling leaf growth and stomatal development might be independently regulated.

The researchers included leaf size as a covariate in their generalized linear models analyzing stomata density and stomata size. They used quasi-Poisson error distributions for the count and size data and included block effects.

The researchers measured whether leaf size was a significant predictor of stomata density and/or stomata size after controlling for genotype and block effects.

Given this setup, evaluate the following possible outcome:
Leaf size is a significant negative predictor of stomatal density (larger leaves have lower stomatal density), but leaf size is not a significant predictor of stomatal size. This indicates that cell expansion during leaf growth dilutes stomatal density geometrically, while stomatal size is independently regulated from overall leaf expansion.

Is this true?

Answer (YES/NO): NO